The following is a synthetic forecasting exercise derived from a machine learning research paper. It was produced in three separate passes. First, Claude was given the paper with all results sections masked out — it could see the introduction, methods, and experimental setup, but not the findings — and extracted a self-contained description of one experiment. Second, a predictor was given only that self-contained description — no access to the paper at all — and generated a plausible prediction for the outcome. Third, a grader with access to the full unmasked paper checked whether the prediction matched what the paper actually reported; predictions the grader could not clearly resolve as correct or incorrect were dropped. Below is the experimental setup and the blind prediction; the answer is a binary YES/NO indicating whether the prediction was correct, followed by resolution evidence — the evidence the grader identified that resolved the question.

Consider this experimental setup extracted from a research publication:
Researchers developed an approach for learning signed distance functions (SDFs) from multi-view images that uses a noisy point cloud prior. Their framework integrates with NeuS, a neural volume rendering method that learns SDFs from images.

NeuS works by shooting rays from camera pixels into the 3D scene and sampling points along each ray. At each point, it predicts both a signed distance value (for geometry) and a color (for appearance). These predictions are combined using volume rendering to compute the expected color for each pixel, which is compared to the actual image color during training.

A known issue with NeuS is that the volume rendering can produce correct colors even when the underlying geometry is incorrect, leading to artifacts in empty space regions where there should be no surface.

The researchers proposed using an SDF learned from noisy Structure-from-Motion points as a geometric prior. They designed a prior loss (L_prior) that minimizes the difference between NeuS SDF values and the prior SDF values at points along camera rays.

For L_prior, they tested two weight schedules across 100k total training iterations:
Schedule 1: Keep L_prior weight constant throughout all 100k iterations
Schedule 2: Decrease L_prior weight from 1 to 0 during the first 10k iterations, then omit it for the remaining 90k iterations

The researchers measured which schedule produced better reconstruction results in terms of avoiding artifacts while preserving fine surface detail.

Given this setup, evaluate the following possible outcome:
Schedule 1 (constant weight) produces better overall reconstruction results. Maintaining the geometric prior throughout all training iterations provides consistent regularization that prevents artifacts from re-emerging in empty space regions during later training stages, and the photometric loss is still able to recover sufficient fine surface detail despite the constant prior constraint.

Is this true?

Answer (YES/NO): NO